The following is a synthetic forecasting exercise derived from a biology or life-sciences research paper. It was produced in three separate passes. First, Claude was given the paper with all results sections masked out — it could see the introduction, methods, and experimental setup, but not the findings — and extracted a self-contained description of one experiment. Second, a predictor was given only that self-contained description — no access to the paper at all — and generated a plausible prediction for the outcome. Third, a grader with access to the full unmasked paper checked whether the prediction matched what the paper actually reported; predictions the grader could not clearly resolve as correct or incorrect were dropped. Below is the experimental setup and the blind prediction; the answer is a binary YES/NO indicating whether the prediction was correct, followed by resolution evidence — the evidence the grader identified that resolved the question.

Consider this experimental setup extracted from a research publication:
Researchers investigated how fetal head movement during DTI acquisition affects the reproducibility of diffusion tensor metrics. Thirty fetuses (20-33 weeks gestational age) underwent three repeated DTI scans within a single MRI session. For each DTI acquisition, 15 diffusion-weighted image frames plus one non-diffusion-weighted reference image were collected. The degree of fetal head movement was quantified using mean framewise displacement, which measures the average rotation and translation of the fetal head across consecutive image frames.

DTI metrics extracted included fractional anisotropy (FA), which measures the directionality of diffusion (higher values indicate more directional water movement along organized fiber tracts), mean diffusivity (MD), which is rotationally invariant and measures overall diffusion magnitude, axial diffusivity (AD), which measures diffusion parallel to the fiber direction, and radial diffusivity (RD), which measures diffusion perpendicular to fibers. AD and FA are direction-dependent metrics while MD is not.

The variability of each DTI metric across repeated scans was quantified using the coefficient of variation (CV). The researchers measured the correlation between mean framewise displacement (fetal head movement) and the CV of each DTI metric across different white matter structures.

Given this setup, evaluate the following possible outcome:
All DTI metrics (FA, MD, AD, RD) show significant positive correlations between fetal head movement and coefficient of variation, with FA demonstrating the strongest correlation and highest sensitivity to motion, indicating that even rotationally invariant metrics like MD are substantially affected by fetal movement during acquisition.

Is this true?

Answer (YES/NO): YES